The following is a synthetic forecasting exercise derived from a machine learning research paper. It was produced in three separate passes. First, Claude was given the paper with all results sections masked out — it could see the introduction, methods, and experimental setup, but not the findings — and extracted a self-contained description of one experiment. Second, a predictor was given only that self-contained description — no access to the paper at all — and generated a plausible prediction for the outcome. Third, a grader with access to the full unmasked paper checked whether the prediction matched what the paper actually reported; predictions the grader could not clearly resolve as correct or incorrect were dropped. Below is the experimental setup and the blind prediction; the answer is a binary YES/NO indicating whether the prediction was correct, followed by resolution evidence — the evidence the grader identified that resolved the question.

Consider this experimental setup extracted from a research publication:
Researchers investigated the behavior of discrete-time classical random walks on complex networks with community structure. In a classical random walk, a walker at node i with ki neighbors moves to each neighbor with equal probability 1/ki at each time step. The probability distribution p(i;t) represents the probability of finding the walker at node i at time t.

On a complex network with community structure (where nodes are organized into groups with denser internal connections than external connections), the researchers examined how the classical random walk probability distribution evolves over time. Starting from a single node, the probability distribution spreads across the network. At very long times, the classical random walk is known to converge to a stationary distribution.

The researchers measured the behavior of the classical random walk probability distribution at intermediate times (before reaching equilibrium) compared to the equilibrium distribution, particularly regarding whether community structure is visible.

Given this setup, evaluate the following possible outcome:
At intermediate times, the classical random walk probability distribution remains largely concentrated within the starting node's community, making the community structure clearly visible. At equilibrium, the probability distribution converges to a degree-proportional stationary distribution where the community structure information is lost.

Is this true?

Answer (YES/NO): NO